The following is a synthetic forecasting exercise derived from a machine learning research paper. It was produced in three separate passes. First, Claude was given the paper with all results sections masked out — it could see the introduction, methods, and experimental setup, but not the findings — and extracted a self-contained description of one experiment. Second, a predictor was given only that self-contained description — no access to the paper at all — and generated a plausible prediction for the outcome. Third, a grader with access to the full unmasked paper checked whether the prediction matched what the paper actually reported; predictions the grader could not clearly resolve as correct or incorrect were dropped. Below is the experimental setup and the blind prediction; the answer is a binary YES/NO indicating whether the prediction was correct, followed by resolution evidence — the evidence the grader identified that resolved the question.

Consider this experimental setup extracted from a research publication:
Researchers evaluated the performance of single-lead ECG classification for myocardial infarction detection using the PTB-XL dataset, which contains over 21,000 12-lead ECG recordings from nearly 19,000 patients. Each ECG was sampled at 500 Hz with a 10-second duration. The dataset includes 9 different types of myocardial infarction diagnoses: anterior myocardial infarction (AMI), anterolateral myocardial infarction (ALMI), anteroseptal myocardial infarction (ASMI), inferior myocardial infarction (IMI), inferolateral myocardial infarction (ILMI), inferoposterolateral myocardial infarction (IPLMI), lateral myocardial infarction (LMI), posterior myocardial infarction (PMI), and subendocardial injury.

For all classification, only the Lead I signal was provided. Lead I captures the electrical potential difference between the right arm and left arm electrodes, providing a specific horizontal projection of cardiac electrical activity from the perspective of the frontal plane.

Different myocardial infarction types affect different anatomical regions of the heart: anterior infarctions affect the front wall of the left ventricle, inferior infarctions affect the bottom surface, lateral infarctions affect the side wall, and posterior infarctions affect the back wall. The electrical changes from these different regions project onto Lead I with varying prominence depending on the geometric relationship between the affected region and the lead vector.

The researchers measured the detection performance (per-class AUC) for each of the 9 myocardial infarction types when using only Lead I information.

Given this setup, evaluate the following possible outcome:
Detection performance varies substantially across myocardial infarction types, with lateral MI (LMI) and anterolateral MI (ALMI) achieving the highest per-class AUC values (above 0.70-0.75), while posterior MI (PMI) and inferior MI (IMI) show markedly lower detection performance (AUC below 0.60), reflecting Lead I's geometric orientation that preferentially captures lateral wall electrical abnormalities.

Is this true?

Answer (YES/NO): NO